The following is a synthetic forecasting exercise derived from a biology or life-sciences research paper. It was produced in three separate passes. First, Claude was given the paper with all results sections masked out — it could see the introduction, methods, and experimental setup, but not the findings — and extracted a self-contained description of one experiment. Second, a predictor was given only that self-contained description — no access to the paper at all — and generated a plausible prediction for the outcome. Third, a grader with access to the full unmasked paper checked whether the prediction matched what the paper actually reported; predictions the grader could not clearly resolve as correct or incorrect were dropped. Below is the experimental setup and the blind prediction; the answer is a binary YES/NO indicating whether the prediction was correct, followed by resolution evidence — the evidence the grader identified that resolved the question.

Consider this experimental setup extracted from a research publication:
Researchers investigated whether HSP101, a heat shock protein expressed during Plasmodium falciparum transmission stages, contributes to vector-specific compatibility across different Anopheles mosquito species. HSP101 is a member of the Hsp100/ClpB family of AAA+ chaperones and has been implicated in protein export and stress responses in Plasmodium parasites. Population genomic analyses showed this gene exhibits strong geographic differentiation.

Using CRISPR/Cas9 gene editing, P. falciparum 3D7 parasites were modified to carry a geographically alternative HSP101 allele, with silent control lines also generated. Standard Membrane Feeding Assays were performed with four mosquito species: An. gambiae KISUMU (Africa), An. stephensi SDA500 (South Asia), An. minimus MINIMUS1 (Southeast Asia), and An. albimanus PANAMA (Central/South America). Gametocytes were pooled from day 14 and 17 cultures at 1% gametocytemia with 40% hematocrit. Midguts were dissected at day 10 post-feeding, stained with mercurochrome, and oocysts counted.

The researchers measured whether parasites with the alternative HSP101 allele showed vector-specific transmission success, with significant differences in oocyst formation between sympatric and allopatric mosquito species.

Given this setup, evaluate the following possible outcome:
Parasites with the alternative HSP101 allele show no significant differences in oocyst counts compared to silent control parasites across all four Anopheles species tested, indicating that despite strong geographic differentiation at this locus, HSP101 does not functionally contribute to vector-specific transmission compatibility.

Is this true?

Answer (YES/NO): YES